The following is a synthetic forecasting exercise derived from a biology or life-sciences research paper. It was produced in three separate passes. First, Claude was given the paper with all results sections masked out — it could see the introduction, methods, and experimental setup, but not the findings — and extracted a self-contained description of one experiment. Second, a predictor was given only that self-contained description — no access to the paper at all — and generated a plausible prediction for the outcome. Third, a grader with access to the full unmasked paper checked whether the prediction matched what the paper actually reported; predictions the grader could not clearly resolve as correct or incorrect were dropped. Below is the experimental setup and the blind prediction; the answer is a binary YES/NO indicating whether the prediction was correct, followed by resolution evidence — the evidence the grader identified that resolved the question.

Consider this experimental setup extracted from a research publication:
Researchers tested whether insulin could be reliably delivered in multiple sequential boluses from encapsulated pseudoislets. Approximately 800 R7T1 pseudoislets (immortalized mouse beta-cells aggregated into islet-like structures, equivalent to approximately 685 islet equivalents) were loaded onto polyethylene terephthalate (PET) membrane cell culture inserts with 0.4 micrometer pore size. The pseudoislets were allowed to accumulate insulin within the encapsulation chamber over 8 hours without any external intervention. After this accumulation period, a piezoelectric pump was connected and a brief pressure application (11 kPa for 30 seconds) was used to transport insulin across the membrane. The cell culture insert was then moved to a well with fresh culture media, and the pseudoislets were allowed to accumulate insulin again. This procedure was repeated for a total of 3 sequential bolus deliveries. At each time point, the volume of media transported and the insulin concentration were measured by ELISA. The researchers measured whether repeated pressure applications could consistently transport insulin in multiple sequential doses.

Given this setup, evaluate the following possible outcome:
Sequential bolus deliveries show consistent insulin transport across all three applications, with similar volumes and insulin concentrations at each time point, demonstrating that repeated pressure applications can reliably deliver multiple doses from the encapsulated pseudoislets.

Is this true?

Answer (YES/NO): YES